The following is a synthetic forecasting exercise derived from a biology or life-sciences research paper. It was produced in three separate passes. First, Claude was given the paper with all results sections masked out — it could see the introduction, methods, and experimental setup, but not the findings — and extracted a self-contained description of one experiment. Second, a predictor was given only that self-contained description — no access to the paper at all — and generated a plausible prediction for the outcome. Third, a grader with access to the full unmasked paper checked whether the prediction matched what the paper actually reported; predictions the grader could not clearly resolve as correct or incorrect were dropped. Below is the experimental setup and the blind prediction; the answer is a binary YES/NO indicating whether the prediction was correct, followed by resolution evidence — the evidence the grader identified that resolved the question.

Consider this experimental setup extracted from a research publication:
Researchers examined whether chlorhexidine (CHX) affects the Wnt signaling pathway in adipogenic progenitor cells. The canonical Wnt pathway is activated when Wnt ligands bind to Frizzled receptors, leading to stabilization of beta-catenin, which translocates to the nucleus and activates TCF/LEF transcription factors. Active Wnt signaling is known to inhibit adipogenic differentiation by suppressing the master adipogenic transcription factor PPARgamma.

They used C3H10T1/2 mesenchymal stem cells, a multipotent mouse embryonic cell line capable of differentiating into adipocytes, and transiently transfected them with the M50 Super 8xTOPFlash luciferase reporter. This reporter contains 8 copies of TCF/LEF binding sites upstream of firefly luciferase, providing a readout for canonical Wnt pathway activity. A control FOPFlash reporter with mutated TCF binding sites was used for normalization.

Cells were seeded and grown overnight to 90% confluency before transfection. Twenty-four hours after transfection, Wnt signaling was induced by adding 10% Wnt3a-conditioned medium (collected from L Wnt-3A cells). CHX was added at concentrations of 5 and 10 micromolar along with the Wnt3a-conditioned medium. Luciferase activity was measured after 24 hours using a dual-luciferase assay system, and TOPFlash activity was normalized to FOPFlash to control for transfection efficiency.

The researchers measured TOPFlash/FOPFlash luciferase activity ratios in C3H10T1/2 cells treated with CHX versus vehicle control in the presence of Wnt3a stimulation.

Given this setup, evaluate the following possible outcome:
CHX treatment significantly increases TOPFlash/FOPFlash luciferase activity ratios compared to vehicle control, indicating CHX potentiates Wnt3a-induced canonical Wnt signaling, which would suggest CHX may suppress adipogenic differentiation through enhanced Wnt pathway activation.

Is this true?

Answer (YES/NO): YES